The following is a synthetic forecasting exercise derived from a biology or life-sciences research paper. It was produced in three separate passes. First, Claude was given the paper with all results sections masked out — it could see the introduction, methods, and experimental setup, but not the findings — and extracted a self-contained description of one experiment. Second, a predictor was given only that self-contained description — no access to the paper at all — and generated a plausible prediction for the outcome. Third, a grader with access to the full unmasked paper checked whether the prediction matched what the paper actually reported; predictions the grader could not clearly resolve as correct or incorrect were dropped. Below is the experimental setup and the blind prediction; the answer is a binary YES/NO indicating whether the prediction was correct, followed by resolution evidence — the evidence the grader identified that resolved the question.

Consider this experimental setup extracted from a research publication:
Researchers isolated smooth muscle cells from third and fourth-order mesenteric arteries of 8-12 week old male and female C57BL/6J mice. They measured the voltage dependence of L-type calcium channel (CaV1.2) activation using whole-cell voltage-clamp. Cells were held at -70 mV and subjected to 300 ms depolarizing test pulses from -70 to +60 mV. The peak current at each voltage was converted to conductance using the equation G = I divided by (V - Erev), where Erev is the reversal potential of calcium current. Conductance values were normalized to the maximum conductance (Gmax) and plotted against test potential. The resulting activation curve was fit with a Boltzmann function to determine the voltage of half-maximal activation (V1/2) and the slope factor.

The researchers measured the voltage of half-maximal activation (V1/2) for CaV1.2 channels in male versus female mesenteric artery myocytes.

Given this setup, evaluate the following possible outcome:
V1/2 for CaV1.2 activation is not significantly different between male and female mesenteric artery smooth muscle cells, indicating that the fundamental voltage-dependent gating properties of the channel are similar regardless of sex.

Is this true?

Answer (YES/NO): YES